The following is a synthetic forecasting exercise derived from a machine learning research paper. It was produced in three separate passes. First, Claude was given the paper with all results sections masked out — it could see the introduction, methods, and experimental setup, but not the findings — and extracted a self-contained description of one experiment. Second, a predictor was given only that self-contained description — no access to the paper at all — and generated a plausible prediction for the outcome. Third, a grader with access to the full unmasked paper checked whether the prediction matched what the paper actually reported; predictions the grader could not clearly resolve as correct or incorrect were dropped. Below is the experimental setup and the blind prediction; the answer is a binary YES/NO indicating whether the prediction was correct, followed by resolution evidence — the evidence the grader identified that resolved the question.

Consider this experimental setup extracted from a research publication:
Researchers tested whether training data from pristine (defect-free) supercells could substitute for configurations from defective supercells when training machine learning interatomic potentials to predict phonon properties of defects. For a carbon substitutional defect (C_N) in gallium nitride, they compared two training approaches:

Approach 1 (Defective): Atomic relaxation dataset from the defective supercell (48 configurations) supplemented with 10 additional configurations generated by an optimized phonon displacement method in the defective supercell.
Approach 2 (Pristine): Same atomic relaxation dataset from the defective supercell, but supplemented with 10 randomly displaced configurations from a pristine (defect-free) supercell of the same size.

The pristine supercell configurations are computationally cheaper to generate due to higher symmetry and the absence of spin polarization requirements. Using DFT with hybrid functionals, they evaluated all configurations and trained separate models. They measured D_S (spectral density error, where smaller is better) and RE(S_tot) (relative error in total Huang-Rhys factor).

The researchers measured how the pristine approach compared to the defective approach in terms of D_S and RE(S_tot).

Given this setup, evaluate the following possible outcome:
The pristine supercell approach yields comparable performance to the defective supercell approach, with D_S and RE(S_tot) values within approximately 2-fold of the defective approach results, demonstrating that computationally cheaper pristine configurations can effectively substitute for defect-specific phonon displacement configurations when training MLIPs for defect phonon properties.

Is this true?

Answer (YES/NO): YES